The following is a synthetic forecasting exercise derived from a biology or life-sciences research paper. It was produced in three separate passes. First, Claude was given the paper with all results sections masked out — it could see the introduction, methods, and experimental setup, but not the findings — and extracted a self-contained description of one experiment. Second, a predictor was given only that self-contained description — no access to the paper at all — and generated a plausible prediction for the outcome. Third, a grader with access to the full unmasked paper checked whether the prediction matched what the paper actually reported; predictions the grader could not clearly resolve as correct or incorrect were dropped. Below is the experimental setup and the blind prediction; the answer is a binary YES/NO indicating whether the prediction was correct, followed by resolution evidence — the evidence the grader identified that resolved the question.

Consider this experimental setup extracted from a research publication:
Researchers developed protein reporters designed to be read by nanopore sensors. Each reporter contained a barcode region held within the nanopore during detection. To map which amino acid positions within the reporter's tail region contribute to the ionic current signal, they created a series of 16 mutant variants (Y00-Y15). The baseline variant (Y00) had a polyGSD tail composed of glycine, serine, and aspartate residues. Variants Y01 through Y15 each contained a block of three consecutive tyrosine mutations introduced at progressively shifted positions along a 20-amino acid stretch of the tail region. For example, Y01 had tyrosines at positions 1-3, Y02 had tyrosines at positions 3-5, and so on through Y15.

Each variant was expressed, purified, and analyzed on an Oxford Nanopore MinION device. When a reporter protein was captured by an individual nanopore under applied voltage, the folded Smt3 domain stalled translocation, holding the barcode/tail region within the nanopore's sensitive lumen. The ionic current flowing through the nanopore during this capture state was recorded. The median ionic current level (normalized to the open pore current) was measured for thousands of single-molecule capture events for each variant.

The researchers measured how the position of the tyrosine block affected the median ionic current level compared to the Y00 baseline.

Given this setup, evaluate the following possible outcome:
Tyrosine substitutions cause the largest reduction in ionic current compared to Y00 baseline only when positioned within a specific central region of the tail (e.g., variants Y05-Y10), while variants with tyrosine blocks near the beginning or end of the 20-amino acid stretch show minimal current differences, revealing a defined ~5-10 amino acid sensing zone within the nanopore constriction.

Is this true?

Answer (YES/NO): NO